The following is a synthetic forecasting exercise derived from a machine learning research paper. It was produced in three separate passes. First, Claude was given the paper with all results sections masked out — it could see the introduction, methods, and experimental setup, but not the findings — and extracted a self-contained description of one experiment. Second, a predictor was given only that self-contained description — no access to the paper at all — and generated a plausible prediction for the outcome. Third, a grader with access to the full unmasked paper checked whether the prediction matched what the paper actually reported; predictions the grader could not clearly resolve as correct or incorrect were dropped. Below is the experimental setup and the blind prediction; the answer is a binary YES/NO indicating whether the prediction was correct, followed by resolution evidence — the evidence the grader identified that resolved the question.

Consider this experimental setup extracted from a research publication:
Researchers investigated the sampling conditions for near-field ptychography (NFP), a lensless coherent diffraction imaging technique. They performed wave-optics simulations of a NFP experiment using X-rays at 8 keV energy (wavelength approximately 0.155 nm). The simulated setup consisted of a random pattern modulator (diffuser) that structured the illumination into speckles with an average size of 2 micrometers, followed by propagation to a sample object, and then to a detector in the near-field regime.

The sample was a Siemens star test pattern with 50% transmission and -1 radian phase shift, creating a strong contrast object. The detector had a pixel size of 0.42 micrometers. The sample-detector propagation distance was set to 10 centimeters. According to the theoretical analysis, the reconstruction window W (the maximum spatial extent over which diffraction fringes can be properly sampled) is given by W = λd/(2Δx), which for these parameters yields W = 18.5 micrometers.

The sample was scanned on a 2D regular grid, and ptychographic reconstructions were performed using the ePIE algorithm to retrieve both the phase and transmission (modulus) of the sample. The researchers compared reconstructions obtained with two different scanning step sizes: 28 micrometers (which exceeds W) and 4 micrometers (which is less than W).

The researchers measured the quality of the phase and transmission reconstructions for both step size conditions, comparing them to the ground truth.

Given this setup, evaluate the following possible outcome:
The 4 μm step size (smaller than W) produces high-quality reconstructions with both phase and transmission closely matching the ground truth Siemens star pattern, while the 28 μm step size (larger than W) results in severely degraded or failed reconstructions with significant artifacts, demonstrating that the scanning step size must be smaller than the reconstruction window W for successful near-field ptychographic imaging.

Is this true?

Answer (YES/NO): NO